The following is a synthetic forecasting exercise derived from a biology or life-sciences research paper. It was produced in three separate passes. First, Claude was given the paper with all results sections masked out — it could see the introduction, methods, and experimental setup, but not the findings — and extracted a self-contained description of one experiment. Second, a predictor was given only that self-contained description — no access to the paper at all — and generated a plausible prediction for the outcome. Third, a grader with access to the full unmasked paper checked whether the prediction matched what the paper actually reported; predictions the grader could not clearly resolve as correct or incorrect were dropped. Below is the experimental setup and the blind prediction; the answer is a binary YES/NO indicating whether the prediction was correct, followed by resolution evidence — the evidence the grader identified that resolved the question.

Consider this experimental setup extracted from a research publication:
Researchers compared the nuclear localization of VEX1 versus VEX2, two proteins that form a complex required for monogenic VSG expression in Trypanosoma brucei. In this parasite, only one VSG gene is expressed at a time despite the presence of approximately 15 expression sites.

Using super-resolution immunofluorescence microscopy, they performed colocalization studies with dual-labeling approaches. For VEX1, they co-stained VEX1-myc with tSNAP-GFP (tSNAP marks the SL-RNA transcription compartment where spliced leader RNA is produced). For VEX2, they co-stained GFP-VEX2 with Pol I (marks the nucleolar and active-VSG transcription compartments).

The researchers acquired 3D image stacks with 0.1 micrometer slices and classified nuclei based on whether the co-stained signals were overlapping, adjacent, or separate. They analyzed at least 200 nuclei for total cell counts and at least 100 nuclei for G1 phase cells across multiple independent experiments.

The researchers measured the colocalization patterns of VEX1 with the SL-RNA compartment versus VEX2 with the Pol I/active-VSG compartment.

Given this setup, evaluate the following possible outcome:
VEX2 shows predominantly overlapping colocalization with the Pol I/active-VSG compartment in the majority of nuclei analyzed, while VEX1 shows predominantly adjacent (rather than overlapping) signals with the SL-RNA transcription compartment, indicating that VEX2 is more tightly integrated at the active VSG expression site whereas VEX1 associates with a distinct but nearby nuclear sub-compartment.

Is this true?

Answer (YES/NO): NO